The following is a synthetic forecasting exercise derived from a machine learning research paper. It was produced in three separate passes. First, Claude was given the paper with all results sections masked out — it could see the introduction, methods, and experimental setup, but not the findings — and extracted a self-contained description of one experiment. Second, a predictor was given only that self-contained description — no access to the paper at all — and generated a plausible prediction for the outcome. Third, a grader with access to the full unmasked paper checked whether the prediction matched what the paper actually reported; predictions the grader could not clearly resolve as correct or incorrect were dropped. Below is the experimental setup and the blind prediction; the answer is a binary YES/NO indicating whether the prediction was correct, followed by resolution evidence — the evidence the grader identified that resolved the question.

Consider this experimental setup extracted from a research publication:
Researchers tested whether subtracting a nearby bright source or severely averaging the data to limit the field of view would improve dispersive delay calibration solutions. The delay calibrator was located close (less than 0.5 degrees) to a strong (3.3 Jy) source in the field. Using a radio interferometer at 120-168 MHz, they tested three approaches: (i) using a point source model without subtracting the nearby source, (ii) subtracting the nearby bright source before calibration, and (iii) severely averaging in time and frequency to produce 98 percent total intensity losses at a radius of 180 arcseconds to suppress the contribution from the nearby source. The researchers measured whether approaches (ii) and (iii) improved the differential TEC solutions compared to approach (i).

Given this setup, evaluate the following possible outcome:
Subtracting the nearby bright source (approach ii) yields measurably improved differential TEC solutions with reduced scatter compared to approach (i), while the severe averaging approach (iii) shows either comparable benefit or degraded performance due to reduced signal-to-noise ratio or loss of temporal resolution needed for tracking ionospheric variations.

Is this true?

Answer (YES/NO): NO